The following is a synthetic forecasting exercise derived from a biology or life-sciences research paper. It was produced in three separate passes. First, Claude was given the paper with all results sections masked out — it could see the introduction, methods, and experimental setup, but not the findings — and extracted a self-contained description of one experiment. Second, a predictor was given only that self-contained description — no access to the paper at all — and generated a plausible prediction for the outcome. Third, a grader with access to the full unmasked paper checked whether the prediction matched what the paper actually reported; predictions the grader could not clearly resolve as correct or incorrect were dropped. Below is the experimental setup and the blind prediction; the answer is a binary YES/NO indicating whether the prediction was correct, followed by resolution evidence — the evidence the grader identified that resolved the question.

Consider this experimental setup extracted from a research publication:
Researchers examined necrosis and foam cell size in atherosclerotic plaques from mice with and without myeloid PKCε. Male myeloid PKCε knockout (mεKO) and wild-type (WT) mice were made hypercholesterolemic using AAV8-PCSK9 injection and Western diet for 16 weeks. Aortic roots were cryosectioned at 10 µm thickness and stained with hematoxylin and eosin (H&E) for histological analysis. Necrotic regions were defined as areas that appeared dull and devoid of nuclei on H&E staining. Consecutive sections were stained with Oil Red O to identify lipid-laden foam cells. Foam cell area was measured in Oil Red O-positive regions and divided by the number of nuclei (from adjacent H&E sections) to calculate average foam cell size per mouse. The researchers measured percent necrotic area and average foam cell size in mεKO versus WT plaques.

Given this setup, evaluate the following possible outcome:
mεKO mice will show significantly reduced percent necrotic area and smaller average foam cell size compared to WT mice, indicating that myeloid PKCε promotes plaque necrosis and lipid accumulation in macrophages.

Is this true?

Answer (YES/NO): NO